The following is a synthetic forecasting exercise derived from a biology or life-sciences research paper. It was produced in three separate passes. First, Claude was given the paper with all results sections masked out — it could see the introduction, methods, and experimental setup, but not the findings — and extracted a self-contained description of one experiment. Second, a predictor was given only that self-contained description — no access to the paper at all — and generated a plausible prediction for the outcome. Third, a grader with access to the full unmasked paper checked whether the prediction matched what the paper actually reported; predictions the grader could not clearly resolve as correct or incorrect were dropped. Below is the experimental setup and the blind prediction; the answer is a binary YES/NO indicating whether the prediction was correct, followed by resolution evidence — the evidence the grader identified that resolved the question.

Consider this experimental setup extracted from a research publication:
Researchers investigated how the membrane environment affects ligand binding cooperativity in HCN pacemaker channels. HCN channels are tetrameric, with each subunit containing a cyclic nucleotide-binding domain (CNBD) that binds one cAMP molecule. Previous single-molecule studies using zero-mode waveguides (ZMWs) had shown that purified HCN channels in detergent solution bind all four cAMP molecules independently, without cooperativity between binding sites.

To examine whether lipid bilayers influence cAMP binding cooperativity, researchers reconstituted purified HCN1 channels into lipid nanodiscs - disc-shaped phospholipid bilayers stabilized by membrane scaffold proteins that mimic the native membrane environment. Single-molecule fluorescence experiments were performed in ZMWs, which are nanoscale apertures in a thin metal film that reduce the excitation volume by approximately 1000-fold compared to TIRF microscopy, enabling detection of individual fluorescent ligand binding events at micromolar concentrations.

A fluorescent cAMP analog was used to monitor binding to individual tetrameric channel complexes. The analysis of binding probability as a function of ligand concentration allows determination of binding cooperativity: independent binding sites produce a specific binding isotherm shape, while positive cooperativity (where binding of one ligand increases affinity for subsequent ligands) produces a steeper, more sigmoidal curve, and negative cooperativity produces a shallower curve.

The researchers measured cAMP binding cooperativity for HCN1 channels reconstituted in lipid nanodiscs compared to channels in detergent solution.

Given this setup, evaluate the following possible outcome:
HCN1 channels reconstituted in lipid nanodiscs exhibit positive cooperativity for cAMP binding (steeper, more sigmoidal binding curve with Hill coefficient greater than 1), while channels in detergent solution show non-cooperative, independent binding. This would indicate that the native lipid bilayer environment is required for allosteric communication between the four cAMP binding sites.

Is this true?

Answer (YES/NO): YES